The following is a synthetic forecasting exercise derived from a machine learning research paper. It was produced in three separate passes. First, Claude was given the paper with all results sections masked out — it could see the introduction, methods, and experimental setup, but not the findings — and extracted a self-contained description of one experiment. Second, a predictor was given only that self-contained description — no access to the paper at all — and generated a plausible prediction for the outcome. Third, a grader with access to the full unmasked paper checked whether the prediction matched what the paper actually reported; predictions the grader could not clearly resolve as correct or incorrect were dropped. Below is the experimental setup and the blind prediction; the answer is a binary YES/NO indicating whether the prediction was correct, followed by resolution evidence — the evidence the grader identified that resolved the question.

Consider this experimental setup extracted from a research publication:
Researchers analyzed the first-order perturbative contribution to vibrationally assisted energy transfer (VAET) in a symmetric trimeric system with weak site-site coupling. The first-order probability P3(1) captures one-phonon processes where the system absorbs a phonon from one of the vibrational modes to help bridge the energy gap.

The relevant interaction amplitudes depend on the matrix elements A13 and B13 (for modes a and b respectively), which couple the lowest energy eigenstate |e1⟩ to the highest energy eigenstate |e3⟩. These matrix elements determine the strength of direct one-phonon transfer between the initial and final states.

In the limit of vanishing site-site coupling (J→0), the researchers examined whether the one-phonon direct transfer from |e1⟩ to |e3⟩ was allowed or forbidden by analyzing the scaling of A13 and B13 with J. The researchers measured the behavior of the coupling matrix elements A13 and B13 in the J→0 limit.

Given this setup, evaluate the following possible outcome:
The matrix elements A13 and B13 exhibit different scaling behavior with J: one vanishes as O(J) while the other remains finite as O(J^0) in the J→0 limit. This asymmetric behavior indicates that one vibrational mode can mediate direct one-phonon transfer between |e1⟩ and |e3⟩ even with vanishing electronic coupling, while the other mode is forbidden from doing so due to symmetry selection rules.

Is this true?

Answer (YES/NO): NO